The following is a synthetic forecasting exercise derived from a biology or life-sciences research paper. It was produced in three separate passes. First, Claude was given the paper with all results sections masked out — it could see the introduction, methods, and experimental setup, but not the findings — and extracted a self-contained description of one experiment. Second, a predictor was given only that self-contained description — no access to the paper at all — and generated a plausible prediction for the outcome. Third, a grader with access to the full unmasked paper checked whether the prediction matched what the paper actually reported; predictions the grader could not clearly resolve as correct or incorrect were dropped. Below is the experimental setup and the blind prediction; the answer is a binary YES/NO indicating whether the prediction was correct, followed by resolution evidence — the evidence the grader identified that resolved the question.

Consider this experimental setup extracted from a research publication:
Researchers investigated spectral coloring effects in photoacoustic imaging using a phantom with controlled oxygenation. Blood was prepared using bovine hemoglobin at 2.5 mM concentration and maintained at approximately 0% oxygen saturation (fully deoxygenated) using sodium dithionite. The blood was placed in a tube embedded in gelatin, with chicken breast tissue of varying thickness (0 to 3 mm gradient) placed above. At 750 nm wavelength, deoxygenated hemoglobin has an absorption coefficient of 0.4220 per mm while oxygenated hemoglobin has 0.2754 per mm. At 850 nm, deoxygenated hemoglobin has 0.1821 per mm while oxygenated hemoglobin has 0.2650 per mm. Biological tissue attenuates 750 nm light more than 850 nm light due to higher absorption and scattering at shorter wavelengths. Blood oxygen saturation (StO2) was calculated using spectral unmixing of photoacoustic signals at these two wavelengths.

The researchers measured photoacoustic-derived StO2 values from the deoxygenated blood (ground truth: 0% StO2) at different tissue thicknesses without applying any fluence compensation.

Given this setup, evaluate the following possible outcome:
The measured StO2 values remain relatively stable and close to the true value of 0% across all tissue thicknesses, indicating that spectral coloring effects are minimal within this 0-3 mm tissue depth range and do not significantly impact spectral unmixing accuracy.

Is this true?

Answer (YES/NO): NO